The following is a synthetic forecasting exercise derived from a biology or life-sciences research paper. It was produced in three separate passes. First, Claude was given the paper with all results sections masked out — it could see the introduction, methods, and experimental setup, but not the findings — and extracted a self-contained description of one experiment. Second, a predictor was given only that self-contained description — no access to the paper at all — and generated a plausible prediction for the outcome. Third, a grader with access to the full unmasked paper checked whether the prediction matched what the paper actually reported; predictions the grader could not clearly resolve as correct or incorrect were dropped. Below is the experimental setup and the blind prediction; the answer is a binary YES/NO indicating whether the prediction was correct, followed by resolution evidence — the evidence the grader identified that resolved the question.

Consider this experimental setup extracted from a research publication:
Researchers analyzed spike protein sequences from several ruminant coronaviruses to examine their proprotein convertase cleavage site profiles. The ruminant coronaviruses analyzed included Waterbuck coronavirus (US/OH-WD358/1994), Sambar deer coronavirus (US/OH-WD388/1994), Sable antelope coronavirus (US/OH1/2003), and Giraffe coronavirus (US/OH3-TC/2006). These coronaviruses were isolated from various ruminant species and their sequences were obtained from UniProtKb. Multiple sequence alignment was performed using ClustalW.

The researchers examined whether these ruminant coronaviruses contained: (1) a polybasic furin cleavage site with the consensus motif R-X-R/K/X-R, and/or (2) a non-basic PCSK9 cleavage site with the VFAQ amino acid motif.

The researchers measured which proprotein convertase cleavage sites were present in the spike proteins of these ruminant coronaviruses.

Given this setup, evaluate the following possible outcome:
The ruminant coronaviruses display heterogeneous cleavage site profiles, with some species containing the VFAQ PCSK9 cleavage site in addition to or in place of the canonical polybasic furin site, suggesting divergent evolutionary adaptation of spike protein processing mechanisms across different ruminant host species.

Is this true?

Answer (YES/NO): NO